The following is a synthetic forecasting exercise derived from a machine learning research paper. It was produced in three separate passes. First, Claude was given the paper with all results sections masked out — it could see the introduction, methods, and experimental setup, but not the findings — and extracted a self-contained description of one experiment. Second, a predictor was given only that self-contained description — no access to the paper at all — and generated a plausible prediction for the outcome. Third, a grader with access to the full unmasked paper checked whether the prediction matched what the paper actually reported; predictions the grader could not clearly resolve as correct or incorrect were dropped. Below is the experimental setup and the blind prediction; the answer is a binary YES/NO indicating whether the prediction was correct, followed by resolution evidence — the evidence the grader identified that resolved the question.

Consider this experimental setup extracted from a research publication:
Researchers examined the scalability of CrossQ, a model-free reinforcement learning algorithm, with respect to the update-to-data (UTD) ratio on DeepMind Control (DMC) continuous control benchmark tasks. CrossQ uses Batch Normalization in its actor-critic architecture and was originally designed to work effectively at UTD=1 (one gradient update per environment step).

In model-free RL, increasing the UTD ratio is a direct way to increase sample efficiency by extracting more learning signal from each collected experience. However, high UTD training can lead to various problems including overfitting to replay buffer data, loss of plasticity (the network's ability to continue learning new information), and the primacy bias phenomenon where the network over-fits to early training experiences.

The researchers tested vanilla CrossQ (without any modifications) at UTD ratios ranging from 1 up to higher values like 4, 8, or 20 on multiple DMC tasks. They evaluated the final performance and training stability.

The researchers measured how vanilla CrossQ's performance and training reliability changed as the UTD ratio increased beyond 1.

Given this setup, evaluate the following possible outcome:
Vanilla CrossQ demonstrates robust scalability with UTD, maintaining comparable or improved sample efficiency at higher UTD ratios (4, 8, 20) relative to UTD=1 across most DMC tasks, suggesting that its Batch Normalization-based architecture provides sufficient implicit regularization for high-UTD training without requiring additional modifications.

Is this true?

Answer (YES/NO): NO